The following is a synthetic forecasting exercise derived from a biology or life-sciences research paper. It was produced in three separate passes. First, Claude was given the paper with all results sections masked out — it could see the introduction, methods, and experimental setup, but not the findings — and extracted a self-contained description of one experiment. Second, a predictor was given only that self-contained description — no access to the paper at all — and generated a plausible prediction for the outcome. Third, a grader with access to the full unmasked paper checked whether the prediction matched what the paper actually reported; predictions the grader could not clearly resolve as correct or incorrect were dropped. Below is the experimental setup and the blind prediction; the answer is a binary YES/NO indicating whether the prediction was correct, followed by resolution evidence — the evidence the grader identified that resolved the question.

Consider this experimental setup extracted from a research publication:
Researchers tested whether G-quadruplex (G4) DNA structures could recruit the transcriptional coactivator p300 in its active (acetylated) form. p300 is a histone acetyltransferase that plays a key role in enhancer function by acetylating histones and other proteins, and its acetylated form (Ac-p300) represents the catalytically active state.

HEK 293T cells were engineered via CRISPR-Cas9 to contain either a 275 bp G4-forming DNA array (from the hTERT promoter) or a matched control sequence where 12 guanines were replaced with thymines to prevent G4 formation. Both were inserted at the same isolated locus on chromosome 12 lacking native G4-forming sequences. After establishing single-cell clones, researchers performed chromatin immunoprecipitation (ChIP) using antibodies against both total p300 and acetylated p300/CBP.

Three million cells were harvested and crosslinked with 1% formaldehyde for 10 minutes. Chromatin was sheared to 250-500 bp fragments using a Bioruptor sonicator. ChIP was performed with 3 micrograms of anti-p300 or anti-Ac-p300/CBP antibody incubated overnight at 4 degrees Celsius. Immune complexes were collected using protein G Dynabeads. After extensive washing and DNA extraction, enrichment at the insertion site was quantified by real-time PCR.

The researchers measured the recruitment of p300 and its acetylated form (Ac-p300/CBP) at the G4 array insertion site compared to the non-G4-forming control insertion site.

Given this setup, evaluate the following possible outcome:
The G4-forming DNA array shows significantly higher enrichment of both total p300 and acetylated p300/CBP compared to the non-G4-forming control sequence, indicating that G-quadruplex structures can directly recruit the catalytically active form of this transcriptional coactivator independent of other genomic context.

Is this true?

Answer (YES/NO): NO